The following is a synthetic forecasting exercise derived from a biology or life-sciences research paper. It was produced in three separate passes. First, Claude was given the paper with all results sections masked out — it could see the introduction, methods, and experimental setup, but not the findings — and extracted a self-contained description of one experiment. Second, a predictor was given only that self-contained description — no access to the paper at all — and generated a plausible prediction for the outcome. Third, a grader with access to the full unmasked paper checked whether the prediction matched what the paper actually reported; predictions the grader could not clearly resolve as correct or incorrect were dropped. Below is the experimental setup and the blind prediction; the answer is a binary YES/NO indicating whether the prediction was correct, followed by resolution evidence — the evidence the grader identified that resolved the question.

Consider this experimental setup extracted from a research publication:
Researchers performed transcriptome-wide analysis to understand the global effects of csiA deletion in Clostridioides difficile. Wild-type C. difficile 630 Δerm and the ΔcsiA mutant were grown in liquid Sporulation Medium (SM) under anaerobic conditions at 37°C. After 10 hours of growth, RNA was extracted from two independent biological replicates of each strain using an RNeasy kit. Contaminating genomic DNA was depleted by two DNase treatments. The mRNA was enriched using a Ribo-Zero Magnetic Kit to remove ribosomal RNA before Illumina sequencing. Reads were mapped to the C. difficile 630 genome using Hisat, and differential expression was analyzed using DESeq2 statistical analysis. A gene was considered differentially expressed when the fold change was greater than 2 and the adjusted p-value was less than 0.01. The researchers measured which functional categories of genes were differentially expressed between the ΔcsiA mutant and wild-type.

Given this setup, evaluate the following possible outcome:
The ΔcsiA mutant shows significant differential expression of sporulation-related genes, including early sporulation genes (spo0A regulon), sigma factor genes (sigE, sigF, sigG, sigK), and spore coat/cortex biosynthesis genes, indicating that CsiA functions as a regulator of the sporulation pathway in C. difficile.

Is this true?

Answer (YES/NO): YES